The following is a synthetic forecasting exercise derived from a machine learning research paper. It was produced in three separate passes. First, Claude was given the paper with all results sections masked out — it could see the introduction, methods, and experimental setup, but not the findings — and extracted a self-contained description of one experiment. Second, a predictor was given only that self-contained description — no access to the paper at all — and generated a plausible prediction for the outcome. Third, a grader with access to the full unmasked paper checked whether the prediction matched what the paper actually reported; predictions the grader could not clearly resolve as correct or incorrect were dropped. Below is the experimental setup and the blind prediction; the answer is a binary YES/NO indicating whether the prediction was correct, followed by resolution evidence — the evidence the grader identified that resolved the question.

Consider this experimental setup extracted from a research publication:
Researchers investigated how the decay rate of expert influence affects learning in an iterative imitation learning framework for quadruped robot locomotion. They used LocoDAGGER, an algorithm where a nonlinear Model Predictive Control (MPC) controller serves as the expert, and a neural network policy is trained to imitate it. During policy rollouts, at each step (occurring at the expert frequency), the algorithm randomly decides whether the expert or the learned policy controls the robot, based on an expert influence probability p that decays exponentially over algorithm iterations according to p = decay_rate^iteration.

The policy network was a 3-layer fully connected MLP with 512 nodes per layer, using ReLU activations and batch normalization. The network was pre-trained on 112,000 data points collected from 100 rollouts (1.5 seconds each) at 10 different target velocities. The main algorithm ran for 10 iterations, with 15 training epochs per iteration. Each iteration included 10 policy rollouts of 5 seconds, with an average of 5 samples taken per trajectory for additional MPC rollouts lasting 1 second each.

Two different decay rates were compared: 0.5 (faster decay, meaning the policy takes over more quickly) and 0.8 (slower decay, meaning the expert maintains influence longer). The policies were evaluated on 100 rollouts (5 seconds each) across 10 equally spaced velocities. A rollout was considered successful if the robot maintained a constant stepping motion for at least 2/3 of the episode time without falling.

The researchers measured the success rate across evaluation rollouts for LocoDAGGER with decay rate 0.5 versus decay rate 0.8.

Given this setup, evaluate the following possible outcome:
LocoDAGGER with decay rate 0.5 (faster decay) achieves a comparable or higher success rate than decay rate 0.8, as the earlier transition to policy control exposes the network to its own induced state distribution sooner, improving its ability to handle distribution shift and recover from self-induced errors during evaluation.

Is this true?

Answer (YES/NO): YES